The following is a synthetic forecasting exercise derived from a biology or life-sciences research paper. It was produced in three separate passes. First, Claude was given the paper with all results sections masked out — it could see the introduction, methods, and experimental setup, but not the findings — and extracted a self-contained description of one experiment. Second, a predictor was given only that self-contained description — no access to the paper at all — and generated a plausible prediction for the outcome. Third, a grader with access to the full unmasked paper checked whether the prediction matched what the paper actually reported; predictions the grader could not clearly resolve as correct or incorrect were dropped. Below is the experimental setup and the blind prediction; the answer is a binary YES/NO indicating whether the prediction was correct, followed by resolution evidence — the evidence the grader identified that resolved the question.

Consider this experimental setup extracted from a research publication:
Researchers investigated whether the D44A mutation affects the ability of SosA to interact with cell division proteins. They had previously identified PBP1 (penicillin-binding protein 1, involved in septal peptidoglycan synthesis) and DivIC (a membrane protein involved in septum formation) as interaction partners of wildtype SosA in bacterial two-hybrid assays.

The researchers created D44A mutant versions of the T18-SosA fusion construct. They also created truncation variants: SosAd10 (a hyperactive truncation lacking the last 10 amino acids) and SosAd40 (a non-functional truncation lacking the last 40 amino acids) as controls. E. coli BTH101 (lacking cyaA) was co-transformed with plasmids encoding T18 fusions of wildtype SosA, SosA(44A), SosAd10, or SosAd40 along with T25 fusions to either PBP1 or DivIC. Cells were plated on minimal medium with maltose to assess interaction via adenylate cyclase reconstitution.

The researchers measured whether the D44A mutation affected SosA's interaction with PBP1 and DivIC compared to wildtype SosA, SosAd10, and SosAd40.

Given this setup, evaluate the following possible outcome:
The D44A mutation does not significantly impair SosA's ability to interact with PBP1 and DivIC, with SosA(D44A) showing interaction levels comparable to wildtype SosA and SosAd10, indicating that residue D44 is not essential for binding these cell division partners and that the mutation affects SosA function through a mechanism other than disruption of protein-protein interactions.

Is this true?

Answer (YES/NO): NO